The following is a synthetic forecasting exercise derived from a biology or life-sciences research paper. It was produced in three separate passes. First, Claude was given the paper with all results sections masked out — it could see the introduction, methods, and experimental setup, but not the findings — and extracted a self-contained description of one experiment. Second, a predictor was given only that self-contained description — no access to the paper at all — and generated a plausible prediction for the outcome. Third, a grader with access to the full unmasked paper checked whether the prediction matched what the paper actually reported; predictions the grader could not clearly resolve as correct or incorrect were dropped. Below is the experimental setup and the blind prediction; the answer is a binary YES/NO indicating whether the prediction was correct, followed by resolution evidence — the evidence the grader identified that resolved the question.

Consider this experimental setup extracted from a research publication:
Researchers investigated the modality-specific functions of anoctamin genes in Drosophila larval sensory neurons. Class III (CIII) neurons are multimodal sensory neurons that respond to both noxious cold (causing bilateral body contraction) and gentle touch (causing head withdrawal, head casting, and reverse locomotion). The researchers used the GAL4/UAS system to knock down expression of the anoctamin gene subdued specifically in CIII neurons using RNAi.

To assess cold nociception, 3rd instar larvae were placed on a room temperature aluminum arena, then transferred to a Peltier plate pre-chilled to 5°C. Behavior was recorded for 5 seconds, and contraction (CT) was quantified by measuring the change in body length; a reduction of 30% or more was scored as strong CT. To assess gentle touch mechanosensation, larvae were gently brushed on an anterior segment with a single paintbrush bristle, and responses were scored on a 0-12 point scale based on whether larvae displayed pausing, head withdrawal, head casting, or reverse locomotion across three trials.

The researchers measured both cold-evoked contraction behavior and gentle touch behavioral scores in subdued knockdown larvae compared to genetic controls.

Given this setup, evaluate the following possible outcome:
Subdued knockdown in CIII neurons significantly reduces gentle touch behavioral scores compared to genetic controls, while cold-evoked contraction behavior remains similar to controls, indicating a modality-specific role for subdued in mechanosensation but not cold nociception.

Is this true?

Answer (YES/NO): NO